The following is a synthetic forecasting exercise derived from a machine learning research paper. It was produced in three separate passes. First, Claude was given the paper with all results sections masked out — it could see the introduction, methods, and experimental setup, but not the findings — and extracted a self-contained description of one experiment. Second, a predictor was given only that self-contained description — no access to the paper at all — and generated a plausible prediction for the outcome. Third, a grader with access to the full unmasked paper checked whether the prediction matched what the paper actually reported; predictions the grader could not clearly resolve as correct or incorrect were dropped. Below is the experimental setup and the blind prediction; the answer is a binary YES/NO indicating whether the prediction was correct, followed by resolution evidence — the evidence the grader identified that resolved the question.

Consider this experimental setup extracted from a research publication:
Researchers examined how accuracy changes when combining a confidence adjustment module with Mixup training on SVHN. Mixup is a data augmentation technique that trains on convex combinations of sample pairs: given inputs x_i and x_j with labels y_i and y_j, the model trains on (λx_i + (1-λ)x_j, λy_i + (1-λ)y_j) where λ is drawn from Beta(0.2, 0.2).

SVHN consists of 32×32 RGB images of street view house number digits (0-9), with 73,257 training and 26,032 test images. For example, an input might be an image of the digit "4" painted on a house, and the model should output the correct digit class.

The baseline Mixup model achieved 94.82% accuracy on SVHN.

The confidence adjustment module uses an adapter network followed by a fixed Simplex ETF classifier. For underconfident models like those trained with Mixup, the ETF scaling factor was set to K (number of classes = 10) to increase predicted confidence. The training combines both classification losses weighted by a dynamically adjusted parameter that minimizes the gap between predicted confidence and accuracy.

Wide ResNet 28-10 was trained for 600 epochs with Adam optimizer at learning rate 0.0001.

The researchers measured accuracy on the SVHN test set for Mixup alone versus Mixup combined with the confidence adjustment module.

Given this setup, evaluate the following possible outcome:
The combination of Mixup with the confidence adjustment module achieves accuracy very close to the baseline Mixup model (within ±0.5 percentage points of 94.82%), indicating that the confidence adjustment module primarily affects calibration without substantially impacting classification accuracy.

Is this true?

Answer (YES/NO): NO